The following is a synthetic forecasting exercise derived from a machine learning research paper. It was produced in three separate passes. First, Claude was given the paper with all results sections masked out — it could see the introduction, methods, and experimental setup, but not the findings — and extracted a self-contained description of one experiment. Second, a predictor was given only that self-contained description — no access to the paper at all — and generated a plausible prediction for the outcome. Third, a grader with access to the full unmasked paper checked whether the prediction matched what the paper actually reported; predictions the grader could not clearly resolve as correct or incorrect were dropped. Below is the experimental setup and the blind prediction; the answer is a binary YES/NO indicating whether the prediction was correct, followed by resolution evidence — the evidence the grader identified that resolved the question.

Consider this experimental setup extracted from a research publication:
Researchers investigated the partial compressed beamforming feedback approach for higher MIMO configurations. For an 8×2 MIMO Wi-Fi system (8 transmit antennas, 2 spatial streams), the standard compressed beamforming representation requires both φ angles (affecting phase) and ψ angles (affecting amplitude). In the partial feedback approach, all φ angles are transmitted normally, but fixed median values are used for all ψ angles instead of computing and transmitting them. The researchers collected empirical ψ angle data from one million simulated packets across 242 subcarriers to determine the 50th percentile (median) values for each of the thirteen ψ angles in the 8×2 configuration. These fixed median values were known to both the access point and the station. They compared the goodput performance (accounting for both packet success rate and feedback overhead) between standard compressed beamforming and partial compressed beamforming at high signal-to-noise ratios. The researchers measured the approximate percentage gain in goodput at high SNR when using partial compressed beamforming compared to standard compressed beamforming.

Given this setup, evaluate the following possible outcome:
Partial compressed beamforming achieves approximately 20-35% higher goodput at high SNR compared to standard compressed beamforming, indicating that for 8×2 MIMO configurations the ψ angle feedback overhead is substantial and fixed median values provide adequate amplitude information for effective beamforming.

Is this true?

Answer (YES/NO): NO